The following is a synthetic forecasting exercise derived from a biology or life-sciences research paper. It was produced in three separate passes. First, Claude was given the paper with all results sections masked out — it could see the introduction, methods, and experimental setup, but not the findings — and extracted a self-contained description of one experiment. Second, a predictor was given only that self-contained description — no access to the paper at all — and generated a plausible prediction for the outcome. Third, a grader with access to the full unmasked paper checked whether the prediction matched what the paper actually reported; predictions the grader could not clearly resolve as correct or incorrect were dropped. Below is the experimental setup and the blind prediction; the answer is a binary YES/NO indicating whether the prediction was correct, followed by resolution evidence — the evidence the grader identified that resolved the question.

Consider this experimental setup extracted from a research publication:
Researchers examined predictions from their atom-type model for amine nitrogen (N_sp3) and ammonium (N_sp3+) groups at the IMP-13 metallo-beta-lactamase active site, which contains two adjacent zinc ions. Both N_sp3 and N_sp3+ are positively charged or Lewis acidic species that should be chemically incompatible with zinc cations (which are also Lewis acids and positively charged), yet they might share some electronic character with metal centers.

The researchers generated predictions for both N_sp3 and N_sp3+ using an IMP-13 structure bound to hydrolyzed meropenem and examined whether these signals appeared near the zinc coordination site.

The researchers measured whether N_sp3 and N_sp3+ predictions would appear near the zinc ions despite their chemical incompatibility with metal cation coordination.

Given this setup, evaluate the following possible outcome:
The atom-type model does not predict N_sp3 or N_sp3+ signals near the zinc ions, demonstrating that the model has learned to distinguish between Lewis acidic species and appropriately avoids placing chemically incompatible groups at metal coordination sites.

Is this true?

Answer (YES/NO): NO